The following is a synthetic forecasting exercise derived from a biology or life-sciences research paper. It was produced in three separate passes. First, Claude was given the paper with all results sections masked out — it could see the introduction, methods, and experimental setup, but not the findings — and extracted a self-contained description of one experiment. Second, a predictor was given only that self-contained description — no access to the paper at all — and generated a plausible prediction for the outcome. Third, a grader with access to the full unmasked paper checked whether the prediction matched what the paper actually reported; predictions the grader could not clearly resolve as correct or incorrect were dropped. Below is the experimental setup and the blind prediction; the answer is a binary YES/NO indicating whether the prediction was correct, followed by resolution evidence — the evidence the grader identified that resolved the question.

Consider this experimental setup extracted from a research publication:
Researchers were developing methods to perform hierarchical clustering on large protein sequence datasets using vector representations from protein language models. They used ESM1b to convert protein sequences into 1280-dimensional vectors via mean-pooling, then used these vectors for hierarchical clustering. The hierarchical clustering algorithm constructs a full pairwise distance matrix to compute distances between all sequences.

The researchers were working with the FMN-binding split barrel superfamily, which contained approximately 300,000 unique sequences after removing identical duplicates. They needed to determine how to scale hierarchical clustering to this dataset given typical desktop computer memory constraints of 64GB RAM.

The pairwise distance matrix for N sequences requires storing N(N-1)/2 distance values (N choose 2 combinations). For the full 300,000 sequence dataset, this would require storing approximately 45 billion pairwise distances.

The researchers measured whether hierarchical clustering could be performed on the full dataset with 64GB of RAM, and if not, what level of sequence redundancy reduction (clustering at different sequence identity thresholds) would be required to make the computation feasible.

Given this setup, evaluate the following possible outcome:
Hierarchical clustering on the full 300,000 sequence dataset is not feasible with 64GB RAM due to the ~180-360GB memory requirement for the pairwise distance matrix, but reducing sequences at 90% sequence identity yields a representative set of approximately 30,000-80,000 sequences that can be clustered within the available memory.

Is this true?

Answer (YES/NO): NO